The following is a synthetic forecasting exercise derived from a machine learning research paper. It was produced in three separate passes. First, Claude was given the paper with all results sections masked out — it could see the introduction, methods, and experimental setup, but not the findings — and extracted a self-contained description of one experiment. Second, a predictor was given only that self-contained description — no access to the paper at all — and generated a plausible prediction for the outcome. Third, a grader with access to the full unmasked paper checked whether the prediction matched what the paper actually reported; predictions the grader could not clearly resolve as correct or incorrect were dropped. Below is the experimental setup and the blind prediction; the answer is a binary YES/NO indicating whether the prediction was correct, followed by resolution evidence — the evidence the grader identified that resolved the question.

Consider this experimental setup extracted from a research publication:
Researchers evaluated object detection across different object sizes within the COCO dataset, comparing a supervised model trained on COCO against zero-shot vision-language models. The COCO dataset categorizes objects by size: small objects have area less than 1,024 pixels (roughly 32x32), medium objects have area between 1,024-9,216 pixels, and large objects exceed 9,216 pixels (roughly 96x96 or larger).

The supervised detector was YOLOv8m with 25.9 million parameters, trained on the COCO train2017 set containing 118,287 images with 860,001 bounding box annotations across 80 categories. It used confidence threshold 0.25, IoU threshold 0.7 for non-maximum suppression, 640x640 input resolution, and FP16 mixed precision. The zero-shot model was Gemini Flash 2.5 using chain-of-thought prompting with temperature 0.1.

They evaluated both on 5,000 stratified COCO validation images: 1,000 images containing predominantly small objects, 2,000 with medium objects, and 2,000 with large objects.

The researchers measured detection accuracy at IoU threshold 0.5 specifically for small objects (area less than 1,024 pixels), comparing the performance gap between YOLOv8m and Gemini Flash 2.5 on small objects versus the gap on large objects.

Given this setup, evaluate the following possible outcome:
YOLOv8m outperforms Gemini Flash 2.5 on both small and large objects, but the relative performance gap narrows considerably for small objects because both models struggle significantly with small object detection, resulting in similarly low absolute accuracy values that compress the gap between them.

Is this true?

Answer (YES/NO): NO